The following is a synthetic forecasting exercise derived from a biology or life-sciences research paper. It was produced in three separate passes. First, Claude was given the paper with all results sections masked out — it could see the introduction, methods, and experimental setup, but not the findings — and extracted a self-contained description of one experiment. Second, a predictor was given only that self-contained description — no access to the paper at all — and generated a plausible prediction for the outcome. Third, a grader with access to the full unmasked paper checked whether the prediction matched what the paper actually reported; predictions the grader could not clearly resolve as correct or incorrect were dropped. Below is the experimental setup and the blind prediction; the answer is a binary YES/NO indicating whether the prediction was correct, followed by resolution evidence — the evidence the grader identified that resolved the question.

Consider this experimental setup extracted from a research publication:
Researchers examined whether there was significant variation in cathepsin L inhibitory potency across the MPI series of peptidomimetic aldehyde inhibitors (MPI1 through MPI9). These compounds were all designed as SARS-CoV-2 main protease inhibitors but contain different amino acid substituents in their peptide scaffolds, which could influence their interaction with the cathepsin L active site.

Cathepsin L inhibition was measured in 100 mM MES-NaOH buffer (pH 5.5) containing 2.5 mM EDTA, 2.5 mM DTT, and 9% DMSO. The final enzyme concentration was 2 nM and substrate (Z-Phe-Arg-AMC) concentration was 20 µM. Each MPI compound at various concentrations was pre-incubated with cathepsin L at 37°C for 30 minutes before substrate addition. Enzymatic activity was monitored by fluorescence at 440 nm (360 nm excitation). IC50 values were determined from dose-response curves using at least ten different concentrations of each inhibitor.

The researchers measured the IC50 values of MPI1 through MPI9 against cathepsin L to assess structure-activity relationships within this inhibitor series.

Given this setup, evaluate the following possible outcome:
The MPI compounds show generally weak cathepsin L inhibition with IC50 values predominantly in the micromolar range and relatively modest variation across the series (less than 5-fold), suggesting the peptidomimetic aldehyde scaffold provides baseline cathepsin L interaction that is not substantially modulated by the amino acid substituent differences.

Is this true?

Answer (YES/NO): NO